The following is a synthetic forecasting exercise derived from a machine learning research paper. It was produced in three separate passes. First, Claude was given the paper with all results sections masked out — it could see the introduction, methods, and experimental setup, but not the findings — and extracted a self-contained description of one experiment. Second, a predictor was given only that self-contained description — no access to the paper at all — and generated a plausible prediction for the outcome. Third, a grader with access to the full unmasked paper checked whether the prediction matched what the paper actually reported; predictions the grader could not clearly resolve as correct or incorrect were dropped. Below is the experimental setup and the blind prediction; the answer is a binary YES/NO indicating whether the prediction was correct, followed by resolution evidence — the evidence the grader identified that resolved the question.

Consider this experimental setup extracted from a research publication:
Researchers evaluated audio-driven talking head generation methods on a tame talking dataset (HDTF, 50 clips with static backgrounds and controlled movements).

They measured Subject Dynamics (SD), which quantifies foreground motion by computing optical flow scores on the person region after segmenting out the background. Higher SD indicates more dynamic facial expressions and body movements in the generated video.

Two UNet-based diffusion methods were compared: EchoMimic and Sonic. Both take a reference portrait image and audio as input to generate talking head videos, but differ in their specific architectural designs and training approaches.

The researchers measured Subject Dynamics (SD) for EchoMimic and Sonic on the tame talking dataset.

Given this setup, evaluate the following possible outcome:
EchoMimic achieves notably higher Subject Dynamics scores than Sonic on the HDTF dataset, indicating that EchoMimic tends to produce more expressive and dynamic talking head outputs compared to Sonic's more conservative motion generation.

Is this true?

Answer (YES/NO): NO